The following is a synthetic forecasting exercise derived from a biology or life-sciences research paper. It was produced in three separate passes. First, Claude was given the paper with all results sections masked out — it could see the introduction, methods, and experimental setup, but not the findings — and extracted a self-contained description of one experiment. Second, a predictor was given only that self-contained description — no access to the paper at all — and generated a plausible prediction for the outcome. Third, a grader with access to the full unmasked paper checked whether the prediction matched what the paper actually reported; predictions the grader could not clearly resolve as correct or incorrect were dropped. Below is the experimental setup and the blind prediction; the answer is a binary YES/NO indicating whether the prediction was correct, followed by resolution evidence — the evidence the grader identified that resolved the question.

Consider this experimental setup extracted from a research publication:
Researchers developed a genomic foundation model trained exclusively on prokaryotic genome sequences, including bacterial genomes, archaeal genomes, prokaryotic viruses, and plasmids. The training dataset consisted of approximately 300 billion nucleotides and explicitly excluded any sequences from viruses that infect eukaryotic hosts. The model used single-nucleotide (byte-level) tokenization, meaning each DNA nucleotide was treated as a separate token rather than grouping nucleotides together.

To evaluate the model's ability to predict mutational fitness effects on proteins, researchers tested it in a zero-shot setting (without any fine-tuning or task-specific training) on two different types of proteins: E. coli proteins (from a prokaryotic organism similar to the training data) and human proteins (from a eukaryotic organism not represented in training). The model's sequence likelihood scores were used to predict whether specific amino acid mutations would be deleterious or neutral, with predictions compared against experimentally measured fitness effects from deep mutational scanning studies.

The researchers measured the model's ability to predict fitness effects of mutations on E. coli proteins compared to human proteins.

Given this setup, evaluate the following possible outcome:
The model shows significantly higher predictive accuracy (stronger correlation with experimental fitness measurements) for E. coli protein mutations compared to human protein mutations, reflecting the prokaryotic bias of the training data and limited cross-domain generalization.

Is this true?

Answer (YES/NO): YES